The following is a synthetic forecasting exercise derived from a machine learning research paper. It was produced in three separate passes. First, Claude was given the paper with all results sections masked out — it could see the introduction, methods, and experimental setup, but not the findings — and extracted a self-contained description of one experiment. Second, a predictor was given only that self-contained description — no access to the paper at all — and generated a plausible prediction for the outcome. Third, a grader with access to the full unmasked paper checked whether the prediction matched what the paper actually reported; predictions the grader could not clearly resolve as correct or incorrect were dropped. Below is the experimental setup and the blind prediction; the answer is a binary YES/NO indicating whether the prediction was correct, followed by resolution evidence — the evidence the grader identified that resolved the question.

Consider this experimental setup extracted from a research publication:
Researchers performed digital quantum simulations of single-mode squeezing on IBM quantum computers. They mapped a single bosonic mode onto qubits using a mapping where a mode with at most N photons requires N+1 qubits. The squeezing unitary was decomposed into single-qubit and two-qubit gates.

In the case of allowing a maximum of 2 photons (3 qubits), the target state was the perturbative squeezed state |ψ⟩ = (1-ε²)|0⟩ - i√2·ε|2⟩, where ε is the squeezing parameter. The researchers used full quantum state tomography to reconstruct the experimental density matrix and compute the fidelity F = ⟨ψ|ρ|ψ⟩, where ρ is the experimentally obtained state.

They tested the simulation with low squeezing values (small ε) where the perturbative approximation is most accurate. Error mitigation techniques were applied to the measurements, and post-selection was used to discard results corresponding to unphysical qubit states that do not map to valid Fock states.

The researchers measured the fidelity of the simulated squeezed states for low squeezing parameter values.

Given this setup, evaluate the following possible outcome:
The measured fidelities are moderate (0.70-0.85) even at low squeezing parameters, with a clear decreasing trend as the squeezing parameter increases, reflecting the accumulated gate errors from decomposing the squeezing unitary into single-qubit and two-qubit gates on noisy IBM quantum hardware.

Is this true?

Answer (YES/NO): NO